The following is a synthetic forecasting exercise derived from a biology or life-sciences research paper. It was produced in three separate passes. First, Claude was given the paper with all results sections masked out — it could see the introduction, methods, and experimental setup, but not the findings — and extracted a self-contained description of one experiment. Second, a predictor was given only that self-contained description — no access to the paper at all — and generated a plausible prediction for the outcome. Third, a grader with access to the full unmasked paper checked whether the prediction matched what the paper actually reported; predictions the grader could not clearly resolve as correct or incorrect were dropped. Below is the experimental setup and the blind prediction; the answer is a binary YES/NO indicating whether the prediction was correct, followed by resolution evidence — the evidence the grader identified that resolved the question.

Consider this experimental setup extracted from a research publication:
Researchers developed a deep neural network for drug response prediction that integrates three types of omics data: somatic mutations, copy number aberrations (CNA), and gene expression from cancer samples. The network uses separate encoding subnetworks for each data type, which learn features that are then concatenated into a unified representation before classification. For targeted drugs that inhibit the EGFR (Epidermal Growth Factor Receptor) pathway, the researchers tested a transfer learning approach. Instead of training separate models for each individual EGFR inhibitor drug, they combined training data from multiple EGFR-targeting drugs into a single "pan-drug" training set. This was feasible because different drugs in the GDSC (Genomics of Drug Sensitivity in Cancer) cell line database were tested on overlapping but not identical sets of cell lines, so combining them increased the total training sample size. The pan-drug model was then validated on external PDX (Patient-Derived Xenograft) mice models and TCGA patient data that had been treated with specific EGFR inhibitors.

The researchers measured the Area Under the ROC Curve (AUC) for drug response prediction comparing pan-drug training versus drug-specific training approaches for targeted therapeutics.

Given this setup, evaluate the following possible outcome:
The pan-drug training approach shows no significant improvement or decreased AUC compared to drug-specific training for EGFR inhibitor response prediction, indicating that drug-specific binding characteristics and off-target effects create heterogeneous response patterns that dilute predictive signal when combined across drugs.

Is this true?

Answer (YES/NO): NO